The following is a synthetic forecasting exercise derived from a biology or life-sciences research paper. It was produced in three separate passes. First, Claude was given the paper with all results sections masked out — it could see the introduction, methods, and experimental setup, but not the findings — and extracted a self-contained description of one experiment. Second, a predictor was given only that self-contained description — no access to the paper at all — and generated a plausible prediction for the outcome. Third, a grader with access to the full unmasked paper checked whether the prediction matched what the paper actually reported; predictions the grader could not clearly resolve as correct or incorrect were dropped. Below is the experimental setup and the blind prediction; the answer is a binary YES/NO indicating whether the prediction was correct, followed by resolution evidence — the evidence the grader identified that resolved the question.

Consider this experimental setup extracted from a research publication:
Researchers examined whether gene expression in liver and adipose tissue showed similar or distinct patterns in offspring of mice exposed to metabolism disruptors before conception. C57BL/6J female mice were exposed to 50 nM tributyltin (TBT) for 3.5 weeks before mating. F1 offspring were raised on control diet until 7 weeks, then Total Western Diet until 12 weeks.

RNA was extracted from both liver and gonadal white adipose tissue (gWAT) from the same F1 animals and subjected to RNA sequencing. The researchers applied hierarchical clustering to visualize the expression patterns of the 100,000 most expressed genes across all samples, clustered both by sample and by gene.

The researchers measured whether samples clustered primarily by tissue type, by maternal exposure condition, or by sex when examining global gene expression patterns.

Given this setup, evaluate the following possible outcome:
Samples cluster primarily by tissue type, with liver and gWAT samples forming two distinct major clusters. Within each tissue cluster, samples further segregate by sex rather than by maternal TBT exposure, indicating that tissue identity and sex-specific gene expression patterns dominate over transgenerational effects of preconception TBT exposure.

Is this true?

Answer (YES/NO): YES